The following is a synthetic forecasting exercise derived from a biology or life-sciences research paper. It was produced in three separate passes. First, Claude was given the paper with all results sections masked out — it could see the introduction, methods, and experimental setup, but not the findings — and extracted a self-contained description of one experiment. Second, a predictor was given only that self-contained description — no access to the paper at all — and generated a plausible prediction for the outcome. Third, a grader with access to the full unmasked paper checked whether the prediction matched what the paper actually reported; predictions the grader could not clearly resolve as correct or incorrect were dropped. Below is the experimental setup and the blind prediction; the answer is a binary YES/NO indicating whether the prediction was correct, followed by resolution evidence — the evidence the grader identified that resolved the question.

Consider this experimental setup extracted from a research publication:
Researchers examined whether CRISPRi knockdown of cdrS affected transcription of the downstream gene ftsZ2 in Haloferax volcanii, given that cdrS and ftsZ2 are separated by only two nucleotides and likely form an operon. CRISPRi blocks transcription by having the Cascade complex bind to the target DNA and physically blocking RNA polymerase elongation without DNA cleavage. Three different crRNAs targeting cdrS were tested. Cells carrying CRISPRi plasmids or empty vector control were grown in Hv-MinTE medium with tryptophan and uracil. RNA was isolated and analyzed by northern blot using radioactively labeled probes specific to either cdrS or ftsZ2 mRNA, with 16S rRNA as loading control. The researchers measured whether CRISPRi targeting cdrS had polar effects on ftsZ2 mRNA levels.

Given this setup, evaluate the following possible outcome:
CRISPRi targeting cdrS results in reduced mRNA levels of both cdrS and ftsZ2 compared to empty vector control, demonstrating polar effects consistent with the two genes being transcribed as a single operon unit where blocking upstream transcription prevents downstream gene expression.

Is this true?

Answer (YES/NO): YES